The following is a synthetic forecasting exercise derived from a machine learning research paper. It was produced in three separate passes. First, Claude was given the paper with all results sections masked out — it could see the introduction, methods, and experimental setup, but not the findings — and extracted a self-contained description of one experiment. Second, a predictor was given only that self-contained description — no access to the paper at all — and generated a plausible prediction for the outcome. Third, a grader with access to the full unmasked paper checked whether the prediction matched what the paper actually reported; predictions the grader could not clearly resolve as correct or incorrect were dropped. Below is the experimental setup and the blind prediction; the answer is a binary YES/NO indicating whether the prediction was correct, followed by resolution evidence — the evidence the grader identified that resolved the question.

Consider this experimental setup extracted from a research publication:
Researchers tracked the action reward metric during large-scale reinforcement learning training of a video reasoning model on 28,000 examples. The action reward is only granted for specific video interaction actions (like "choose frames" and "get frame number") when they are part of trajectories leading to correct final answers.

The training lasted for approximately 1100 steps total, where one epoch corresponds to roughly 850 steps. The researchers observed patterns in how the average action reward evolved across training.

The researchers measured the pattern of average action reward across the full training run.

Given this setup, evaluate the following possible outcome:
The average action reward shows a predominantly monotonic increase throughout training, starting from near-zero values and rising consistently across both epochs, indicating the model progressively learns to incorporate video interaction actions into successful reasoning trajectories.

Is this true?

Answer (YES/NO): NO